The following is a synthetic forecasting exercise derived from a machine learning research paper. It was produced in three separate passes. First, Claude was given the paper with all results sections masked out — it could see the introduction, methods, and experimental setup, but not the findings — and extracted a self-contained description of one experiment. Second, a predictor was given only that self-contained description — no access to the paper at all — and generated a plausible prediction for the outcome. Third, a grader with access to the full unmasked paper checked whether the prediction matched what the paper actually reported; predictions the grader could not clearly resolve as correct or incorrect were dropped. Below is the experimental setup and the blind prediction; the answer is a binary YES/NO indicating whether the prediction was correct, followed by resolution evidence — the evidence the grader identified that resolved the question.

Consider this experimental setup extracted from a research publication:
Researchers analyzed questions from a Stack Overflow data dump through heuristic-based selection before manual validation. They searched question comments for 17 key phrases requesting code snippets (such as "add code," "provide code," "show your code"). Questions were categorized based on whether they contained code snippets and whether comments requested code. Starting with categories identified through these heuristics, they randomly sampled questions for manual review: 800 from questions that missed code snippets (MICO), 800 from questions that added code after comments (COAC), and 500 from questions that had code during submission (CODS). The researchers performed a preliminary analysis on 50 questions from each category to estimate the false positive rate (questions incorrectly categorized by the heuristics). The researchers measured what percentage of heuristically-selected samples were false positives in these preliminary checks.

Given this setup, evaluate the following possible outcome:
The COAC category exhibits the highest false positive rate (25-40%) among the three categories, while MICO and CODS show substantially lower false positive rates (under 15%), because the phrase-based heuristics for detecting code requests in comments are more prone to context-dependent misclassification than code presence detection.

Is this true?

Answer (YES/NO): NO